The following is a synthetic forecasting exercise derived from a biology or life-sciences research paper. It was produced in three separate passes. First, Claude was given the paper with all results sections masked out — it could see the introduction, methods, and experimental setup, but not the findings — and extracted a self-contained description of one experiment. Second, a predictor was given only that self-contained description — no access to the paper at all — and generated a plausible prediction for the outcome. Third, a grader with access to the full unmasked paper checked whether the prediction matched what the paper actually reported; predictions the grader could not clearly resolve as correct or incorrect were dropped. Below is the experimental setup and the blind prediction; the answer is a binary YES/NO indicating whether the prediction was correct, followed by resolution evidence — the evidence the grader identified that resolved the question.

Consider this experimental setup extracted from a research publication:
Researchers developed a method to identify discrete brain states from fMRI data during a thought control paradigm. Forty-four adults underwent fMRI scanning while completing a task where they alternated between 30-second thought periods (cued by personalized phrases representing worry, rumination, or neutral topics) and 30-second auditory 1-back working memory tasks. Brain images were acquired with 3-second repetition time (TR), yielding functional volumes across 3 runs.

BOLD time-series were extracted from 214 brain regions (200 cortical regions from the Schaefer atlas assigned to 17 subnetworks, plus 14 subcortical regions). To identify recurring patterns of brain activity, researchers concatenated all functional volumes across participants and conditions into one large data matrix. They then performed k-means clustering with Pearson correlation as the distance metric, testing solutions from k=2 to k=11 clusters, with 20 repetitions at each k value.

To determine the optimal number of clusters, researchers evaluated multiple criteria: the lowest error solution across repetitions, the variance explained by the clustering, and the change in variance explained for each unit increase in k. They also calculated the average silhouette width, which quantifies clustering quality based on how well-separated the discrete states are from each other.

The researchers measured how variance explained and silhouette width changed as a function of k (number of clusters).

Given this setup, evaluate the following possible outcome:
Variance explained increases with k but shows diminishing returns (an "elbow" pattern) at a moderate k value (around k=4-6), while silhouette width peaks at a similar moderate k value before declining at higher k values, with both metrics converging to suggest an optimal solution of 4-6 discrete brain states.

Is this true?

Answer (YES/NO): YES